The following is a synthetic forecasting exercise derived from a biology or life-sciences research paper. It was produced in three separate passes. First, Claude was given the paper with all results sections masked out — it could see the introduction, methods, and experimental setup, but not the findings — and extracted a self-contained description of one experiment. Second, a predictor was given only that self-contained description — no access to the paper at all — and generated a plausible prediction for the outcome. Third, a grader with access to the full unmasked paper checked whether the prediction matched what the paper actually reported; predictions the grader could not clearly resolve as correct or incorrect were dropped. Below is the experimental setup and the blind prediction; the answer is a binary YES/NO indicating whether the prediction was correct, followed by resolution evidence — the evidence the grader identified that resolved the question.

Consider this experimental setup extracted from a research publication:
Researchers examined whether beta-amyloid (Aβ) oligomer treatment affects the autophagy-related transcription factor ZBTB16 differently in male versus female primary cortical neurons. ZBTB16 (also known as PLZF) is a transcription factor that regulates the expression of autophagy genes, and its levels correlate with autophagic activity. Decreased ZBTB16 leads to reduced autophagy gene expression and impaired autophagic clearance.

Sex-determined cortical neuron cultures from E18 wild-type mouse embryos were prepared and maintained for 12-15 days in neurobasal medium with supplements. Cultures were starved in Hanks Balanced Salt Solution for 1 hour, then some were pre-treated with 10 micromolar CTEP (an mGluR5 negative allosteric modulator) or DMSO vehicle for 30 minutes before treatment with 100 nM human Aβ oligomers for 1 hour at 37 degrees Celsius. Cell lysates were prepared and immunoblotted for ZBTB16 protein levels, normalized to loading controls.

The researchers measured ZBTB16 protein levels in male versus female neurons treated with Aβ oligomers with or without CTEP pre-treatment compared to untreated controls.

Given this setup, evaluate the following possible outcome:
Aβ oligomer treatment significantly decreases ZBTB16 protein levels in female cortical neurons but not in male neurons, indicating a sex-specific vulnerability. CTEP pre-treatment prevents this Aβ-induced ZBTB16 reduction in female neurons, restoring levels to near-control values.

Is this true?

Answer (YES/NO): NO